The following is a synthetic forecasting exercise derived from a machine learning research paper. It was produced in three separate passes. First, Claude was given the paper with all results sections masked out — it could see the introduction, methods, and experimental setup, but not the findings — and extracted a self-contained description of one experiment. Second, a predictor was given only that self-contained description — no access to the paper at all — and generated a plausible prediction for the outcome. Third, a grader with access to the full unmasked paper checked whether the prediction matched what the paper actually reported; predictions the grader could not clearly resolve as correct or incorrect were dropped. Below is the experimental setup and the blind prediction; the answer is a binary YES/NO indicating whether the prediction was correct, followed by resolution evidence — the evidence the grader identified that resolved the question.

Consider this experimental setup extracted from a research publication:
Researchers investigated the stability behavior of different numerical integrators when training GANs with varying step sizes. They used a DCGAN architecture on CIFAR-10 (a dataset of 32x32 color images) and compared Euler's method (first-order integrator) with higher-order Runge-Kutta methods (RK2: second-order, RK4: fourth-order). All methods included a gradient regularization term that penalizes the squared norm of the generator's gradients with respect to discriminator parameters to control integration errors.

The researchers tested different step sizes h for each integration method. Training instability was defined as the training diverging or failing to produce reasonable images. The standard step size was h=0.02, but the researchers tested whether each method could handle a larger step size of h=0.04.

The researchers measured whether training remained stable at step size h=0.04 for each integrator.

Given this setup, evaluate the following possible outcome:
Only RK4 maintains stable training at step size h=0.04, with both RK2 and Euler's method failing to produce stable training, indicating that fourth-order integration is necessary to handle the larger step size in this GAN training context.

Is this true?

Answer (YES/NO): NO